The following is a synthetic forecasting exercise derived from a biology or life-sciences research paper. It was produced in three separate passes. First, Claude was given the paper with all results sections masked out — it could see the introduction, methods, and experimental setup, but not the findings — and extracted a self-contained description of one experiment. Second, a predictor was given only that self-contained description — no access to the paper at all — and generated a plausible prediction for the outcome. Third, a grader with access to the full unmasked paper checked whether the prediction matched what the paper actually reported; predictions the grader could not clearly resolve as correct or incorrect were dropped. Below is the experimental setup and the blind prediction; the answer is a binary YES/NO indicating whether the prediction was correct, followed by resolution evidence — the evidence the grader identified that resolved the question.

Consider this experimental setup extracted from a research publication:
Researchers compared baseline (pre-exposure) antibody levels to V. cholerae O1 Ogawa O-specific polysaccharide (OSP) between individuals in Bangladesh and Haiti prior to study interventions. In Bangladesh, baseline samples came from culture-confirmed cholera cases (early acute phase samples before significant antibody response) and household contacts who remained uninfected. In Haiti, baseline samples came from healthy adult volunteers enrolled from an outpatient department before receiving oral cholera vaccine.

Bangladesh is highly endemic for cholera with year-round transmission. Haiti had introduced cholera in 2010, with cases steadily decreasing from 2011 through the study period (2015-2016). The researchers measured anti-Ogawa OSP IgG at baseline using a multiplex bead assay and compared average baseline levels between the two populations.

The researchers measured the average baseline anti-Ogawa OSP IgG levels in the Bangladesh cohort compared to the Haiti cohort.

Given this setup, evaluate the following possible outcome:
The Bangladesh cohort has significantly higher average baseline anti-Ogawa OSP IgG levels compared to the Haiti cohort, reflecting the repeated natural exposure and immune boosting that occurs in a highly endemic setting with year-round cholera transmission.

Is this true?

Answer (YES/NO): YES